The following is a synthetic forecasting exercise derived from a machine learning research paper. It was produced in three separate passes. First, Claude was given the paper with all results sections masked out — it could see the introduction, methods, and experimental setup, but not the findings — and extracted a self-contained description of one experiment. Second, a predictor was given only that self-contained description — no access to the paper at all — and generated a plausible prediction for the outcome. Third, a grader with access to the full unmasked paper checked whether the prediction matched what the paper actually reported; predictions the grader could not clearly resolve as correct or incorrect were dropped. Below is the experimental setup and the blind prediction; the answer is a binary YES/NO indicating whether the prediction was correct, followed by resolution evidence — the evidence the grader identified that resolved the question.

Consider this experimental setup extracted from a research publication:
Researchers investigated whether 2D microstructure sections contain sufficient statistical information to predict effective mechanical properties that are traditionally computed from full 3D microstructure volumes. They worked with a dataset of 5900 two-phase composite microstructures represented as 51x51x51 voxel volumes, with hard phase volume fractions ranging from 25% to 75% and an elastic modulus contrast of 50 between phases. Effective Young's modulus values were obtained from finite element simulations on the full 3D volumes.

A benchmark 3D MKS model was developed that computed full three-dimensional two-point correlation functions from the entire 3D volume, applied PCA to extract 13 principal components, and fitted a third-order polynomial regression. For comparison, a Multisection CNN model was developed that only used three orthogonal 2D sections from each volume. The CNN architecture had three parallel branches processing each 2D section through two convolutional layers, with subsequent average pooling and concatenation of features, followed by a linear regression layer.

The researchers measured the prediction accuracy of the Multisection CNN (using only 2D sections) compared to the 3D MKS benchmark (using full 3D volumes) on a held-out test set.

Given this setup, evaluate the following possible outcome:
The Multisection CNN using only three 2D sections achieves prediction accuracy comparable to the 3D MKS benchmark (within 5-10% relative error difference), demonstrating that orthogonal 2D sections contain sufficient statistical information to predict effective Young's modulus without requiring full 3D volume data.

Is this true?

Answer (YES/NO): YES